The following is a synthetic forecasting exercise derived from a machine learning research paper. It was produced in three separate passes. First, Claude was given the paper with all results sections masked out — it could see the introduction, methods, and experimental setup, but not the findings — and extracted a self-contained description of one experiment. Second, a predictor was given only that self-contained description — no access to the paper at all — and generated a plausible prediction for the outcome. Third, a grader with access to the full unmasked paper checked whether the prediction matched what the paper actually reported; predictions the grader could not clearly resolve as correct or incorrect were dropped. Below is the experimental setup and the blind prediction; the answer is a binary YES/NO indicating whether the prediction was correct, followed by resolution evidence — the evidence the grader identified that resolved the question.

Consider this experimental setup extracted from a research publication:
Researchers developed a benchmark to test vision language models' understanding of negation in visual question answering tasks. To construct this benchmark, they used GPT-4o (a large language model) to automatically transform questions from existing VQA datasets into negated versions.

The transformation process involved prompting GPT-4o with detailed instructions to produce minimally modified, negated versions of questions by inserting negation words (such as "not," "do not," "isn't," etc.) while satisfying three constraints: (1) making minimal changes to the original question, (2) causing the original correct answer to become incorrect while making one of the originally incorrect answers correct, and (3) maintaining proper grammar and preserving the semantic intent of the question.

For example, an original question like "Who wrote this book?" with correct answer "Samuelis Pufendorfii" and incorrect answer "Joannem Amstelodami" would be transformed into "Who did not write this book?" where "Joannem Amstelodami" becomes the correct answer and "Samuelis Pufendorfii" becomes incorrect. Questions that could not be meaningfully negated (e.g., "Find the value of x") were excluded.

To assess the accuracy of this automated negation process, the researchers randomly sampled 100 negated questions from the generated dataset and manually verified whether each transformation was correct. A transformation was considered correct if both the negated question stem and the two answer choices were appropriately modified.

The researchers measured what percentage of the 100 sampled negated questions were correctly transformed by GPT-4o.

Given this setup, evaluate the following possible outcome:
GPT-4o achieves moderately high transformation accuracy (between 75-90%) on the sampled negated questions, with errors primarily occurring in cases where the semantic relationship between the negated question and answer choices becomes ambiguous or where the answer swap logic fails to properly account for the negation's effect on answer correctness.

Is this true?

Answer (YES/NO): NO